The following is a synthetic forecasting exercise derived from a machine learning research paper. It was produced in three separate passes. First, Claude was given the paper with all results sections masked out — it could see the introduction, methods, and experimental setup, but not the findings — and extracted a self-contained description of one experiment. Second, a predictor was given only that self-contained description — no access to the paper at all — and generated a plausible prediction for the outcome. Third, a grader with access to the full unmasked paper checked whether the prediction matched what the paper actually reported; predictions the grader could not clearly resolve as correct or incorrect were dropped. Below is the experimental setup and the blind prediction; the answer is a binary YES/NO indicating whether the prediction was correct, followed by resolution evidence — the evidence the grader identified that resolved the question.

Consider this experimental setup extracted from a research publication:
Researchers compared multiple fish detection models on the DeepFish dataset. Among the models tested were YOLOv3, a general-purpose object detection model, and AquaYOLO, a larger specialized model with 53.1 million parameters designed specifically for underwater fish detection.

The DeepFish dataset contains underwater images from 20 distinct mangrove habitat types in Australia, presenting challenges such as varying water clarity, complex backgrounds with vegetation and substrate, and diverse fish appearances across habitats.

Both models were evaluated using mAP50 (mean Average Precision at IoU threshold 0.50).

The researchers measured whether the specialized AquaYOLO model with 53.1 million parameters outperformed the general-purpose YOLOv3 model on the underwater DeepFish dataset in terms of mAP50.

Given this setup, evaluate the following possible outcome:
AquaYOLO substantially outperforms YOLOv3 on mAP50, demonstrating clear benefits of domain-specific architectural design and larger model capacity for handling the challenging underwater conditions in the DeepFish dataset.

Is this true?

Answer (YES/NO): NO